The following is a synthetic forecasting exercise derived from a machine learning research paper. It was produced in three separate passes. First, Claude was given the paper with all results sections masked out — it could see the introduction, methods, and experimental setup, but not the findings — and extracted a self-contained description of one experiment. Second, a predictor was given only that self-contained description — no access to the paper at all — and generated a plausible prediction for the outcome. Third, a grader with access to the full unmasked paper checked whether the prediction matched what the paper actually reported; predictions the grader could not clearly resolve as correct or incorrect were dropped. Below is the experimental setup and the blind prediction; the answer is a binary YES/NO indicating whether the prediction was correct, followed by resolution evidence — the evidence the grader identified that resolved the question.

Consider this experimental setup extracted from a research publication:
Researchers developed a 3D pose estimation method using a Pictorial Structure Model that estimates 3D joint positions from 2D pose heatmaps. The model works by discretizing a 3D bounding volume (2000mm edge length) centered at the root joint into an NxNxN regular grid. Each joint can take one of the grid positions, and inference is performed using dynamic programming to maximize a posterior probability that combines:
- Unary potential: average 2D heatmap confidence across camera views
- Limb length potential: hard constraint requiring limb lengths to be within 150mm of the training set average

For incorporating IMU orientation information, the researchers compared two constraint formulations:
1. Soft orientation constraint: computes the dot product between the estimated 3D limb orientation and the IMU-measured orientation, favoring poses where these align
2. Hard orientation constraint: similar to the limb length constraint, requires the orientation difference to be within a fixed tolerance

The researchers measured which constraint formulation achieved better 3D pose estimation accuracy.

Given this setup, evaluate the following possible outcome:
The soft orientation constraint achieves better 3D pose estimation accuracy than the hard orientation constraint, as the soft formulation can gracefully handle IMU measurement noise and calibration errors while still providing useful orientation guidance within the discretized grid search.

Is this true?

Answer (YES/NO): YES